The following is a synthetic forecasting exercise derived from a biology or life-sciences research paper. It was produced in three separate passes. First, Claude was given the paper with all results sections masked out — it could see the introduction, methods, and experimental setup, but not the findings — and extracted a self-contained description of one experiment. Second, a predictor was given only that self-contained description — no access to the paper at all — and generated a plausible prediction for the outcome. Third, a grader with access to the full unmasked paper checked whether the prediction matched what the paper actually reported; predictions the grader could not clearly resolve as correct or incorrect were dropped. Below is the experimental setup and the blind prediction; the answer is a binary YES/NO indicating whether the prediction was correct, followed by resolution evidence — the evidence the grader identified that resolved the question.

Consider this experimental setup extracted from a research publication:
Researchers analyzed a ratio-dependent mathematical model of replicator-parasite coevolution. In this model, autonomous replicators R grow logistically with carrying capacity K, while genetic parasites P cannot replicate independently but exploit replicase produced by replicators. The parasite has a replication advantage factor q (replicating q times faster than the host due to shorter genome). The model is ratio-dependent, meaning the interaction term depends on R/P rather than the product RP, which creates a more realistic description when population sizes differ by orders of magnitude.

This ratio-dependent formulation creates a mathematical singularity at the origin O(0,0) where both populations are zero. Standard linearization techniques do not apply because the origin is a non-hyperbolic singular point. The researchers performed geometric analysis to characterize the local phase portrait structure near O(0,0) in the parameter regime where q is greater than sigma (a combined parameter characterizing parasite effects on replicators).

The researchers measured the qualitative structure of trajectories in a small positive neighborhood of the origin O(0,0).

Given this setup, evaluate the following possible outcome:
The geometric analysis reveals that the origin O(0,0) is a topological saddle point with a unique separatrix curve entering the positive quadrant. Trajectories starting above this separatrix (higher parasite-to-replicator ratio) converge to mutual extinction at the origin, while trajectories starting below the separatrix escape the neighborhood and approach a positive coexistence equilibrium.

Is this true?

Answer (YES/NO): NO